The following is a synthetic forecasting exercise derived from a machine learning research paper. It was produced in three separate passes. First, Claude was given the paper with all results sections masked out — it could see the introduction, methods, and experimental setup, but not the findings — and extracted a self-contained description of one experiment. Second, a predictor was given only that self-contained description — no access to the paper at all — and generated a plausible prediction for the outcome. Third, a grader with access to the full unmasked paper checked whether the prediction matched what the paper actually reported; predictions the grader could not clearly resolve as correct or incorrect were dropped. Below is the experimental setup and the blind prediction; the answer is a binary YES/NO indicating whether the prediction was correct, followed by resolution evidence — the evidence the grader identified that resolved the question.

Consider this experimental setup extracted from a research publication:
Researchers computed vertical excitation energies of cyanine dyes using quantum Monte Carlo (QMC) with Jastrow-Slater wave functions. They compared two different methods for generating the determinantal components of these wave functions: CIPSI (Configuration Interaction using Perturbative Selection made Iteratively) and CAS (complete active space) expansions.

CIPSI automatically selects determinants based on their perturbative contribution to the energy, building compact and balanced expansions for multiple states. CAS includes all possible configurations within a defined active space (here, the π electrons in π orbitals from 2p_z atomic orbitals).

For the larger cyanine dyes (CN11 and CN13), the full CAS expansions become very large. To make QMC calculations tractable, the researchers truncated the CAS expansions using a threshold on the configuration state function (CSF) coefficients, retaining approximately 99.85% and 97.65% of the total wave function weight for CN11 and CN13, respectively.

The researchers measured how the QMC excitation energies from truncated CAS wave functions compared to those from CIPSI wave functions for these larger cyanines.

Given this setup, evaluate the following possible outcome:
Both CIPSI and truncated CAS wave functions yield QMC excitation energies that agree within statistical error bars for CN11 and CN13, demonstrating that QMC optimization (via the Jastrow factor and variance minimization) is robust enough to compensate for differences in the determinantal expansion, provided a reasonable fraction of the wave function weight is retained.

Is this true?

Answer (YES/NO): NO